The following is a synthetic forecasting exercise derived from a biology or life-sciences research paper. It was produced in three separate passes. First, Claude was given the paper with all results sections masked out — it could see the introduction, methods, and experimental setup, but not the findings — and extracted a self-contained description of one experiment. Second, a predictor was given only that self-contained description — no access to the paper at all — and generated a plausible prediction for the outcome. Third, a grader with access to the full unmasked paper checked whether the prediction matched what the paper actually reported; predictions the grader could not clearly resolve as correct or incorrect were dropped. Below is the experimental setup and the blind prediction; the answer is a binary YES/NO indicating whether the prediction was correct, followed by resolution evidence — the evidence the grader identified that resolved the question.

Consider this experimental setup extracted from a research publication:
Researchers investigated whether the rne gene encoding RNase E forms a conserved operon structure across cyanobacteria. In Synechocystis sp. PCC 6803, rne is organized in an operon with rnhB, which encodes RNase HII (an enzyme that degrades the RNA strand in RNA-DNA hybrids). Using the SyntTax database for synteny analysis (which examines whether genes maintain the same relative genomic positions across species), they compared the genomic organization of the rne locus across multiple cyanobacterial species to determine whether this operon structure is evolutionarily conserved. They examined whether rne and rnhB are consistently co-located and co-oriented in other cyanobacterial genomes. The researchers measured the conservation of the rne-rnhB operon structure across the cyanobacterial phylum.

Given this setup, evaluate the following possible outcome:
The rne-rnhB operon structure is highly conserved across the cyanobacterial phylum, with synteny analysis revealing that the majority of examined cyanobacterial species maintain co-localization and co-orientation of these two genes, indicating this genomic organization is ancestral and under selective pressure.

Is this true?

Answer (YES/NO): NO